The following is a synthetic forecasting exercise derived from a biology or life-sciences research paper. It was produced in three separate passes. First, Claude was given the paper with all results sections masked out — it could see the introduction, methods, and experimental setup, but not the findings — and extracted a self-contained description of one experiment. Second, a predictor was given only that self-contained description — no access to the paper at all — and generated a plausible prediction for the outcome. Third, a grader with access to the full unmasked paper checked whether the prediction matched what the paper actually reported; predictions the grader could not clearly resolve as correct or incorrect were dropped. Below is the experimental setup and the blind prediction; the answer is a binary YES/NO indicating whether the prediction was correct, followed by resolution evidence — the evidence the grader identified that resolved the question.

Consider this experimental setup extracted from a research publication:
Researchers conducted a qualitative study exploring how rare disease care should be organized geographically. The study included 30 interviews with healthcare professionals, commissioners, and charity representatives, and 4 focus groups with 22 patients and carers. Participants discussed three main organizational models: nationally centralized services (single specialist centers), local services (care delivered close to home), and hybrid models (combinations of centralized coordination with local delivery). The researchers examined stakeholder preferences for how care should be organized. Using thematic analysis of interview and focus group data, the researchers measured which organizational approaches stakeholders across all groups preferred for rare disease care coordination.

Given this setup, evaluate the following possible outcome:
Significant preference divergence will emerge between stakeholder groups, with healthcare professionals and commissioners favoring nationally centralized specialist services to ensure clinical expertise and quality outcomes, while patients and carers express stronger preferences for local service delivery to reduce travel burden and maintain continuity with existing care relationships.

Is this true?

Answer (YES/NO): NO